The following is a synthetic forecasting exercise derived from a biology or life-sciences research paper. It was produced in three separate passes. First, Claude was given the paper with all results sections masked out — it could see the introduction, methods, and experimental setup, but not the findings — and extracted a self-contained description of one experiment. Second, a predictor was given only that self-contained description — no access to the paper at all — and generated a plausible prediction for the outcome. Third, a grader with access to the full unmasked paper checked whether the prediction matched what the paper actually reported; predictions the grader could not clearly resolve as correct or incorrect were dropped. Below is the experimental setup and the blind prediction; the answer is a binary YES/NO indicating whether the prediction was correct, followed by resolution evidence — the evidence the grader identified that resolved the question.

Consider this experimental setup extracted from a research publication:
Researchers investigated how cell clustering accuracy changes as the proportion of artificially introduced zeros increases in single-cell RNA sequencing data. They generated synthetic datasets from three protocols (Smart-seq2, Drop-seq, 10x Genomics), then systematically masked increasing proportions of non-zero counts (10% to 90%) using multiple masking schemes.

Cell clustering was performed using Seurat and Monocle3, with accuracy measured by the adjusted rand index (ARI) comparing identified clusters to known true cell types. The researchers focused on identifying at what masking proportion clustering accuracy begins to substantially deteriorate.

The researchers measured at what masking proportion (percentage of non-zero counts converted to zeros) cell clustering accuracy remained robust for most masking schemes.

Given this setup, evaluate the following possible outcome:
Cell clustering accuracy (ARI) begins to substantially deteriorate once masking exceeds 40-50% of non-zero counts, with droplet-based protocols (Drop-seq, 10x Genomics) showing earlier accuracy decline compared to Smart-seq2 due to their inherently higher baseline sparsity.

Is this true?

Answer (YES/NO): NO